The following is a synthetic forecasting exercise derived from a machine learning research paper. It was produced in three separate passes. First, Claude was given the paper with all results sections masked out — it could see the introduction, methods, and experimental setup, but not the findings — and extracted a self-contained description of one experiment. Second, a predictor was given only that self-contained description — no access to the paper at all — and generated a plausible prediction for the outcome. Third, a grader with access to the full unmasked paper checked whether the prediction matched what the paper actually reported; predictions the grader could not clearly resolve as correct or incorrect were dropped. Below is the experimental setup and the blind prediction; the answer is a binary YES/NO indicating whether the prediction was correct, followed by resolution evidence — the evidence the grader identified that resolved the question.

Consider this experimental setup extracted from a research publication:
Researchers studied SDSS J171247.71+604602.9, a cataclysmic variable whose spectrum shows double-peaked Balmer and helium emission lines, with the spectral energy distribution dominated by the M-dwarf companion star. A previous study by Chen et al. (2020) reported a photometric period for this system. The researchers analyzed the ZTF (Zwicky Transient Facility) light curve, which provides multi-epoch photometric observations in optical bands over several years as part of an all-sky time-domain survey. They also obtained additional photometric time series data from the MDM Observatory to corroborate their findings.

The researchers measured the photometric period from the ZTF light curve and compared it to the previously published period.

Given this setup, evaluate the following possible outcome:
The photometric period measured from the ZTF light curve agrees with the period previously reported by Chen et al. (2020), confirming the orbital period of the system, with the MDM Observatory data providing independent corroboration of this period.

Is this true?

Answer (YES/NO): NO